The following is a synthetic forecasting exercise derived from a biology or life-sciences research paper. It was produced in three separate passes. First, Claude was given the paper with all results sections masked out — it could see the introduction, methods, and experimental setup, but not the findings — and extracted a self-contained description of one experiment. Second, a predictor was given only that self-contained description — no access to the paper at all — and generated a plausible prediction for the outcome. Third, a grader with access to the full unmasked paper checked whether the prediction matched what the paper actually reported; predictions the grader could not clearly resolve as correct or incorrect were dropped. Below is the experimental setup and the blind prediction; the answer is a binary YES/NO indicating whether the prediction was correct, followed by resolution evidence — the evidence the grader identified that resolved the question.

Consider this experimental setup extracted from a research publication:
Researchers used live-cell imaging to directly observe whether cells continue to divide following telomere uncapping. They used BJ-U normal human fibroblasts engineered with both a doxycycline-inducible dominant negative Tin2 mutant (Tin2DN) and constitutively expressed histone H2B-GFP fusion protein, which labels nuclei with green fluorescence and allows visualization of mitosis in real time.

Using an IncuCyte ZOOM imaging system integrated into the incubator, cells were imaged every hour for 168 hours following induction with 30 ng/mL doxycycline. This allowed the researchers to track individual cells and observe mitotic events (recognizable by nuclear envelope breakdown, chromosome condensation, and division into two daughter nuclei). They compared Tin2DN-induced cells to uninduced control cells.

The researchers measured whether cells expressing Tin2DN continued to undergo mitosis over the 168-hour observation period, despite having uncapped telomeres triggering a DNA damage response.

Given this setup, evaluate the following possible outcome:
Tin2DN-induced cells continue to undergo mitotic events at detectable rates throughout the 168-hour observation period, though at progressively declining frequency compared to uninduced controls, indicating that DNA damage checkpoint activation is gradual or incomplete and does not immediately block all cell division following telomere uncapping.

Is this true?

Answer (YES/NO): NO